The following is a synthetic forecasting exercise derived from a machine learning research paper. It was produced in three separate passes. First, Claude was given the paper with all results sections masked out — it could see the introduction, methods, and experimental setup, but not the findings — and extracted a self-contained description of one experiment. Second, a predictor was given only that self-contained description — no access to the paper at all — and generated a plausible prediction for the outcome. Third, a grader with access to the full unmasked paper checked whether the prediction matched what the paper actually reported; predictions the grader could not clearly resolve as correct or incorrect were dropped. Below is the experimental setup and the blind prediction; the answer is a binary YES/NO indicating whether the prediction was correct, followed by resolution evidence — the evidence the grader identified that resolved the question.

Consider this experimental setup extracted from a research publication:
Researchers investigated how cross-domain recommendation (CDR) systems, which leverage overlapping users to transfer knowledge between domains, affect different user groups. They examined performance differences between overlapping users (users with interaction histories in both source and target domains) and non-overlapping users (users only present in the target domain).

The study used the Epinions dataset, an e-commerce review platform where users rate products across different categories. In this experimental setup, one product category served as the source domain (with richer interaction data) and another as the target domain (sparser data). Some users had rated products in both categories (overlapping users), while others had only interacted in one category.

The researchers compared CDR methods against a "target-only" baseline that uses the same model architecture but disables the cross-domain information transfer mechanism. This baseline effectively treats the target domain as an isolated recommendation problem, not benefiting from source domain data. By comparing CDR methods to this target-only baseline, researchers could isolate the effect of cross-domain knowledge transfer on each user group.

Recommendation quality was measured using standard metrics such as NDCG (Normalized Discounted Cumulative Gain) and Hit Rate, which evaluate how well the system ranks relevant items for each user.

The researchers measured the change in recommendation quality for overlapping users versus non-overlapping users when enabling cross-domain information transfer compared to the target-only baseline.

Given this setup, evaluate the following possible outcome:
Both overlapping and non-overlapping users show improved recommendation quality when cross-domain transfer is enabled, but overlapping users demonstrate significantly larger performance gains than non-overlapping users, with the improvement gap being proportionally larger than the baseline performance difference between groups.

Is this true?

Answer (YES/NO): NO